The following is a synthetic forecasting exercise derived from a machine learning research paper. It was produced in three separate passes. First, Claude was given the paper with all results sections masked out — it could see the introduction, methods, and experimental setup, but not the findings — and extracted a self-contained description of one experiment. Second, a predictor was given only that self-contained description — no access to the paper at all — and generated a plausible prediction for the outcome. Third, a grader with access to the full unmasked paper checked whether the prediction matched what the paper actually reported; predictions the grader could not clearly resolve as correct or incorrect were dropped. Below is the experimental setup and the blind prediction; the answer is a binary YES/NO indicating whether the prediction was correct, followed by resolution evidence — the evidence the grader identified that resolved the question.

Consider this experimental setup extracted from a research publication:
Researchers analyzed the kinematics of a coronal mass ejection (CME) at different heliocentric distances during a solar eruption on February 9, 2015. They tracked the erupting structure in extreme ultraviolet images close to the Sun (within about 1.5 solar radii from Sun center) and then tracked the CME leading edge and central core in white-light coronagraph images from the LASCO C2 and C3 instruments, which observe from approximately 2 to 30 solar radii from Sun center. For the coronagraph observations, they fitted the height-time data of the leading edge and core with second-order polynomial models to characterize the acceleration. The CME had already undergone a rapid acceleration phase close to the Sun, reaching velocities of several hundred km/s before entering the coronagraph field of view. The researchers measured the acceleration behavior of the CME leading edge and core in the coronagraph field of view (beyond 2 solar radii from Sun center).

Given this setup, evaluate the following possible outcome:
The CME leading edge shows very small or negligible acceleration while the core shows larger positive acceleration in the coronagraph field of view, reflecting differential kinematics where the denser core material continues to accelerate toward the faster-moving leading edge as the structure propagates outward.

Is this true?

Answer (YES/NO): NO